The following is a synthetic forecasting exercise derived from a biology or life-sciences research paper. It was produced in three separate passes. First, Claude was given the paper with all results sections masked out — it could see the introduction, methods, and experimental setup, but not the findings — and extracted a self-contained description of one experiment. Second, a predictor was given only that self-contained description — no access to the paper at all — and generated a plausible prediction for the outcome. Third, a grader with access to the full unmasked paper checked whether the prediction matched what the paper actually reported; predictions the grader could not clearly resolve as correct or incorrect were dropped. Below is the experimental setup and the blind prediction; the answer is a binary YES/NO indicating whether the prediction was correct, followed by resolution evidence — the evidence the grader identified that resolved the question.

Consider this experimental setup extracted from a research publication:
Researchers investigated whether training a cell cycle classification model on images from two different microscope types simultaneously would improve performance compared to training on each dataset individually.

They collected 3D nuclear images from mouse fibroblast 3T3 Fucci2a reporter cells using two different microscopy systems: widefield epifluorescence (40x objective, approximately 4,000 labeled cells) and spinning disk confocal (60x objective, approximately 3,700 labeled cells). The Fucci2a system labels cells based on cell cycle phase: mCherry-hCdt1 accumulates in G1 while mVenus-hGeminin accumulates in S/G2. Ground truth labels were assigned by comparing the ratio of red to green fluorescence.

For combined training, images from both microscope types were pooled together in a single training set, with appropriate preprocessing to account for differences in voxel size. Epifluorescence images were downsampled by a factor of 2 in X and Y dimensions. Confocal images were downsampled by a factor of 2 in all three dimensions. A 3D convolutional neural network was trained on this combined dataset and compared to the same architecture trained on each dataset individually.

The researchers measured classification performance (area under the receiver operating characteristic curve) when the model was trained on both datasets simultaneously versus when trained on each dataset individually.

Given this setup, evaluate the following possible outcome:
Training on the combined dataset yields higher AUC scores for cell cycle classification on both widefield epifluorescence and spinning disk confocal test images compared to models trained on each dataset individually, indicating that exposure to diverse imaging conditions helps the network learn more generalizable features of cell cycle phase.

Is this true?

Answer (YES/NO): YES